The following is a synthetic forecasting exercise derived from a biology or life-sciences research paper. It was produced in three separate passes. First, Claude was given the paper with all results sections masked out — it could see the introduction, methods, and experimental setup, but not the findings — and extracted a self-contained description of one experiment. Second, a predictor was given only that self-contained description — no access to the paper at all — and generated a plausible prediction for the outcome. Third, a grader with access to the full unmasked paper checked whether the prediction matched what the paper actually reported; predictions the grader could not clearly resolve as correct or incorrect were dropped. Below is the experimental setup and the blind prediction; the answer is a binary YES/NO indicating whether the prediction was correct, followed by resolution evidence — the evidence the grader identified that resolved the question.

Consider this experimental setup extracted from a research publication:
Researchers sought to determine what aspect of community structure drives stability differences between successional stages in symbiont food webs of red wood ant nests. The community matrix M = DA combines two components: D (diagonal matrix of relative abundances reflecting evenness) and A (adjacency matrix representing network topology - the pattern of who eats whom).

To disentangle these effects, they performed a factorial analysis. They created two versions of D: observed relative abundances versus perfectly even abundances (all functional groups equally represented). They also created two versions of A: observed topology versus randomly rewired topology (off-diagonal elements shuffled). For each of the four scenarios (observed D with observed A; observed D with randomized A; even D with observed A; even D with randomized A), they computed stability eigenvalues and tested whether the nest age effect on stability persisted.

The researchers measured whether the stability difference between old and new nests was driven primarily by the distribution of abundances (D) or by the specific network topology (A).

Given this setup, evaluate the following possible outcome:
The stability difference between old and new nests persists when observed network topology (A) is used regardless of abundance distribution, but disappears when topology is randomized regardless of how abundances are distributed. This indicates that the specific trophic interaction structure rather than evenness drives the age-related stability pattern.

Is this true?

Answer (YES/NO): NO